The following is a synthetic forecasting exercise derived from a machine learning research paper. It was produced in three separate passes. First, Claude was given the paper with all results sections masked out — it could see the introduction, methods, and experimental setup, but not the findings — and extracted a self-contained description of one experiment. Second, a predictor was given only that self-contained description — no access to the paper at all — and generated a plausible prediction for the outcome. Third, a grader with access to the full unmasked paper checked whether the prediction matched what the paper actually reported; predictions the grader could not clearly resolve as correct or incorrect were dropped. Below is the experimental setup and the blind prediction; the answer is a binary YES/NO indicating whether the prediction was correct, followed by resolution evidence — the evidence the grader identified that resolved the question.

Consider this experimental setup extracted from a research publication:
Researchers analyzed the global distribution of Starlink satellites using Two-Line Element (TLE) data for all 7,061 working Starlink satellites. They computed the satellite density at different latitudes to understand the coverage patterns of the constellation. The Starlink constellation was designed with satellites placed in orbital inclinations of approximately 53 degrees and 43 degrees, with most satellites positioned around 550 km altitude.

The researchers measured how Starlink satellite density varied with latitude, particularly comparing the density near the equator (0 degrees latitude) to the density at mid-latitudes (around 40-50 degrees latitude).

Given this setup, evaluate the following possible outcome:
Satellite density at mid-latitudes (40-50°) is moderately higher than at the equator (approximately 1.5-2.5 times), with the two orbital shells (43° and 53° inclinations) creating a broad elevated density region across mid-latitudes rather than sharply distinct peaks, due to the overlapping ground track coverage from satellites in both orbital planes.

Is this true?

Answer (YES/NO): NO